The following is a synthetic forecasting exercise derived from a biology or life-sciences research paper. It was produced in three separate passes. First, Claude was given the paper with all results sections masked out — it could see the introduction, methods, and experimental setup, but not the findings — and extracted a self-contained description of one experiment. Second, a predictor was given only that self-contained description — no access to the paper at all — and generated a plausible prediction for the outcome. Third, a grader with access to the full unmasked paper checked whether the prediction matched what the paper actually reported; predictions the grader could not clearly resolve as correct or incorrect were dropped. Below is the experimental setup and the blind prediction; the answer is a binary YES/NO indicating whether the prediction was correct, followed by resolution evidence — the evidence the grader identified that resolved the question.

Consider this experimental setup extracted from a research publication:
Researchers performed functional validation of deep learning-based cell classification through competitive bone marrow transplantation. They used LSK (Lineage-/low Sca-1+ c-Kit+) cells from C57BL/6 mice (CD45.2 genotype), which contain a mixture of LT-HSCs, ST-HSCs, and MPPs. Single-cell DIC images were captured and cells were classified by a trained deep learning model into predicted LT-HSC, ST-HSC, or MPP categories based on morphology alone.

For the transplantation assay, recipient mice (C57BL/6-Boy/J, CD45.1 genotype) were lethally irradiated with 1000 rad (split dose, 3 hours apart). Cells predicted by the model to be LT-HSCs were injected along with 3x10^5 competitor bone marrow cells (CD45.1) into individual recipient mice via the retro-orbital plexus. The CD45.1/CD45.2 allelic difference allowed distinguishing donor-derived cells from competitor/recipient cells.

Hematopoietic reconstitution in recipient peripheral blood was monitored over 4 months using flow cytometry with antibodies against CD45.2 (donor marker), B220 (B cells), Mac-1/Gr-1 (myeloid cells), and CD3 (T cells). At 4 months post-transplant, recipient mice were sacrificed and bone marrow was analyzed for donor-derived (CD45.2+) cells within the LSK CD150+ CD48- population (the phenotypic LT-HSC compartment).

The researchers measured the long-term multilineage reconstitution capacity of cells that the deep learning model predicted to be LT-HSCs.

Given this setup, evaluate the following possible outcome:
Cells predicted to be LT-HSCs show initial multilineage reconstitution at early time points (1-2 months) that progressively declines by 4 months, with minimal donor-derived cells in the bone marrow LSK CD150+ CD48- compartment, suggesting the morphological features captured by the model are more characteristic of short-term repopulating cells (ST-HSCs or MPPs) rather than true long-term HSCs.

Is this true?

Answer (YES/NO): NO